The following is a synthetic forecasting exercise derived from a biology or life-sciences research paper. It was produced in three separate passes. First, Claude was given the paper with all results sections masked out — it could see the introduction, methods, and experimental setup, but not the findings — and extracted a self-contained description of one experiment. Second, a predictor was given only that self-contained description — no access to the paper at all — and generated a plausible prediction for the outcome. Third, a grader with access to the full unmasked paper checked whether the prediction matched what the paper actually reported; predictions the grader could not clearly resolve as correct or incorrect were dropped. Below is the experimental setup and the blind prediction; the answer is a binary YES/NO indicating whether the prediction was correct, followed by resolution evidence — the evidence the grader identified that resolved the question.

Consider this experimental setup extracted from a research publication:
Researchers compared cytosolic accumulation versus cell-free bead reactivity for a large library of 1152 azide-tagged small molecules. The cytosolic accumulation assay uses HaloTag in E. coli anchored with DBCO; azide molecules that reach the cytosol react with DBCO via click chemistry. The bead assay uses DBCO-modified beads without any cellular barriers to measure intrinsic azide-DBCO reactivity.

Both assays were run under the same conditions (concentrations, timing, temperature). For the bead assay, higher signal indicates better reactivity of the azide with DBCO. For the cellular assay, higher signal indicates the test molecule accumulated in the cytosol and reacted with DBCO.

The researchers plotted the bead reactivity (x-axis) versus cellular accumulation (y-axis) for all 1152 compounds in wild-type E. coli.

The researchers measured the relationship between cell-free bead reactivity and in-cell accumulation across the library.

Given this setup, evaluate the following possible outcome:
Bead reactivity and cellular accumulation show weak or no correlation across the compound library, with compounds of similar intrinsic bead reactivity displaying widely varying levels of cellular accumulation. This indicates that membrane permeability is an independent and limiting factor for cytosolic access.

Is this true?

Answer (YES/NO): YES